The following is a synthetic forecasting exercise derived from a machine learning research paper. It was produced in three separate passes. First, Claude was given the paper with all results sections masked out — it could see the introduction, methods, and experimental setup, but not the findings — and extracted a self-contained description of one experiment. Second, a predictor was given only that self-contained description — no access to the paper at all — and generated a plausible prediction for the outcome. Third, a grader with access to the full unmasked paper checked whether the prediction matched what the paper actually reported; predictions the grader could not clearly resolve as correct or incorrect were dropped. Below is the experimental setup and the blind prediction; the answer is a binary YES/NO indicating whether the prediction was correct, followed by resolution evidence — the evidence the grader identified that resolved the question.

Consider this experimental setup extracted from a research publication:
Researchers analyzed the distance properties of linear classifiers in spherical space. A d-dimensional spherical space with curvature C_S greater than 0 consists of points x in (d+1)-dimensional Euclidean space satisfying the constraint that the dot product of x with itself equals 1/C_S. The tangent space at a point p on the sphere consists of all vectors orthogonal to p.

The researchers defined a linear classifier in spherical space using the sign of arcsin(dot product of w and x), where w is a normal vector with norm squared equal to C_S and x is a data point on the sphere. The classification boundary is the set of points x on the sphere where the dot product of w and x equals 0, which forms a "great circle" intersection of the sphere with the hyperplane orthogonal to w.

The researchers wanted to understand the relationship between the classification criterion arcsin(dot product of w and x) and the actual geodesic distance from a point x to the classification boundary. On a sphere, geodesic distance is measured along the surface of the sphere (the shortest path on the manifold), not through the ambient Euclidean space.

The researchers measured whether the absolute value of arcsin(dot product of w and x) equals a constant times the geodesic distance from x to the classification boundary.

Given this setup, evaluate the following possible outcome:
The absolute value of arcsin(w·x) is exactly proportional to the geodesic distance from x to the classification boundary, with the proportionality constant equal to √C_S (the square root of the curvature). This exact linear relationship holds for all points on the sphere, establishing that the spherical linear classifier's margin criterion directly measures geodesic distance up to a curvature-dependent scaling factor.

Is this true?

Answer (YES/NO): YES